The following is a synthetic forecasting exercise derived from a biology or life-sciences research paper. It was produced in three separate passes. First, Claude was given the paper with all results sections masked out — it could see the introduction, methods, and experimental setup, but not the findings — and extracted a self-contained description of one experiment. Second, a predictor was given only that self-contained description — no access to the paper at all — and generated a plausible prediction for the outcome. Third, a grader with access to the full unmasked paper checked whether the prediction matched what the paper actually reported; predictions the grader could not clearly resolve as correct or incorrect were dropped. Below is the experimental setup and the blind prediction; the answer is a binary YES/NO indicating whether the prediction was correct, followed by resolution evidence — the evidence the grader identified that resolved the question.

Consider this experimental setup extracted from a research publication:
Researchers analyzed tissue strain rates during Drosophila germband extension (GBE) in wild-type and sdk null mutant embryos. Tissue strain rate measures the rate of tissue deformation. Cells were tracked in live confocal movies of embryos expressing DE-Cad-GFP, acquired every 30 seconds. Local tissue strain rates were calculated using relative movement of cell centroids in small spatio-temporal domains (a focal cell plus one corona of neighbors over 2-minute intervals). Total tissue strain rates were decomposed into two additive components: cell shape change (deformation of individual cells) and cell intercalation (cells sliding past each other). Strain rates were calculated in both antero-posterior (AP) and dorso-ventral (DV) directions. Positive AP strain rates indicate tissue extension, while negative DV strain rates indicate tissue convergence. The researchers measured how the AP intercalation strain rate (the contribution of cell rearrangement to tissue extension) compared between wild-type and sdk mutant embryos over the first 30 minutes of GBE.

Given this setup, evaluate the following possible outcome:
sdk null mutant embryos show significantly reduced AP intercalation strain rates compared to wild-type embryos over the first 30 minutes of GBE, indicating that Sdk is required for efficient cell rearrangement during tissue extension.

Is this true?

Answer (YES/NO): YES